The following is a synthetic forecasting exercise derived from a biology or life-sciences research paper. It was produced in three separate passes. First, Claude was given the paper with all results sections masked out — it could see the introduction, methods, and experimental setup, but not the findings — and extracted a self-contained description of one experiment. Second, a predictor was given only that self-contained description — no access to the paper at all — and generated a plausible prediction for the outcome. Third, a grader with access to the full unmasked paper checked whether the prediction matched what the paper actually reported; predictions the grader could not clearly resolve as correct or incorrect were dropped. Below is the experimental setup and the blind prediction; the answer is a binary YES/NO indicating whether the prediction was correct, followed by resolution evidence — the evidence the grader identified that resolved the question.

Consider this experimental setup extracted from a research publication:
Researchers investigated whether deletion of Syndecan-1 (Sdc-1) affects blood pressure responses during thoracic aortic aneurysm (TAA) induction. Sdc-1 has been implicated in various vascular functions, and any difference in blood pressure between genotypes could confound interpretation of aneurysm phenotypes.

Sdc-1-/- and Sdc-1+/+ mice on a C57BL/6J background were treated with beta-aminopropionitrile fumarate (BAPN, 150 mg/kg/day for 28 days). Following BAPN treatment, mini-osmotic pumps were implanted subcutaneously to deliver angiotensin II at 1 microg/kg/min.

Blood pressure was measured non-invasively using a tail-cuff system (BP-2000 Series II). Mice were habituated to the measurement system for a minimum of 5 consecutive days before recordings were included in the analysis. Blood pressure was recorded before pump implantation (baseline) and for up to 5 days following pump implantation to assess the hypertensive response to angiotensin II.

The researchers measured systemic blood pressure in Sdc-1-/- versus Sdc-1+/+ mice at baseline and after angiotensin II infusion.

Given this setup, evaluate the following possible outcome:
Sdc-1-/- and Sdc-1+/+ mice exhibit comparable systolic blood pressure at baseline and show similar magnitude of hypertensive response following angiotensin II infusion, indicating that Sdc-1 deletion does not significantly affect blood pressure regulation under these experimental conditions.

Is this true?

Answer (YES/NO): YES